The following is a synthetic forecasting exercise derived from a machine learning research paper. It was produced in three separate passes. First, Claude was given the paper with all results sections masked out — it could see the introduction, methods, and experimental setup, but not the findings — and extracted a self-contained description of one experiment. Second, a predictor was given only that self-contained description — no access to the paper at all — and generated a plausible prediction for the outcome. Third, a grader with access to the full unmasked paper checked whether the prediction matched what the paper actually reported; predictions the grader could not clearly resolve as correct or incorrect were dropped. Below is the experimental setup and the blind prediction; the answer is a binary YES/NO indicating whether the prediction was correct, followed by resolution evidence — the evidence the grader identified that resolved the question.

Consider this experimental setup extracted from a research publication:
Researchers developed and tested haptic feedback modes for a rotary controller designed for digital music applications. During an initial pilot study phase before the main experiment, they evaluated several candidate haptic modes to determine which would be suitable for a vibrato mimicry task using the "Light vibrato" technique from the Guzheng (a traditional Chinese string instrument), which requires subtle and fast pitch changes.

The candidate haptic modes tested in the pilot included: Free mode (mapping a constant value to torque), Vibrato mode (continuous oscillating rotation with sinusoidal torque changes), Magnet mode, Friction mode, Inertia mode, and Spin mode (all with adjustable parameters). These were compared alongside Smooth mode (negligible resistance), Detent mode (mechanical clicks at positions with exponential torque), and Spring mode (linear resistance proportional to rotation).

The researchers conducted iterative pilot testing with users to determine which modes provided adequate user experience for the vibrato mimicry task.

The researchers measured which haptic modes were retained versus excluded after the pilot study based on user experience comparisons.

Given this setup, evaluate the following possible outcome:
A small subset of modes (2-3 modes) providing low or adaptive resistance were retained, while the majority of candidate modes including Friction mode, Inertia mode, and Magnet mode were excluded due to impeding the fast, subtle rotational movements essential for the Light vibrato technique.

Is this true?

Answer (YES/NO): NO